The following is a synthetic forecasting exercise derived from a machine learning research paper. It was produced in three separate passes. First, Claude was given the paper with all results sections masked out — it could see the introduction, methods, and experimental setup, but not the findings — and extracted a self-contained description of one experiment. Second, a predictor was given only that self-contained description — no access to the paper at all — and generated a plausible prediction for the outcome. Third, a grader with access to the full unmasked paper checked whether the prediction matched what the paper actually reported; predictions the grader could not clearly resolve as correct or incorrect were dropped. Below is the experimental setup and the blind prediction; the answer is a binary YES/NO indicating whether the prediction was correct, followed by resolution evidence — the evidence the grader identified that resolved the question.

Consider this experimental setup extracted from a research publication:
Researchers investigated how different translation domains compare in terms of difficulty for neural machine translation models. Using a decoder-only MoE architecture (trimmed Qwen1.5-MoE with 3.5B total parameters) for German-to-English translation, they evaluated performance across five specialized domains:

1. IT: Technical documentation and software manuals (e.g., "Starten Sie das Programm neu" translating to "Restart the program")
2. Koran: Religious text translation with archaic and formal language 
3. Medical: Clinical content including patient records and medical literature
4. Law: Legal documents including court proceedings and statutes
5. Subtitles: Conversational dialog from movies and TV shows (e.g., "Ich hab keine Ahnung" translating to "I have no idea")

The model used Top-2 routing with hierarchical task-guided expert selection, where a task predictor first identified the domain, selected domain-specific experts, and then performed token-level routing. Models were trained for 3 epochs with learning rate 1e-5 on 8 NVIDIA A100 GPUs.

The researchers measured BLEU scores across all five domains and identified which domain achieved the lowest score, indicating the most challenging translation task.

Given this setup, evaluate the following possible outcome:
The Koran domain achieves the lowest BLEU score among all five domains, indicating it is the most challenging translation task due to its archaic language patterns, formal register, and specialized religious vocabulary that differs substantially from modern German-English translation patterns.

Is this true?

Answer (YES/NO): YES